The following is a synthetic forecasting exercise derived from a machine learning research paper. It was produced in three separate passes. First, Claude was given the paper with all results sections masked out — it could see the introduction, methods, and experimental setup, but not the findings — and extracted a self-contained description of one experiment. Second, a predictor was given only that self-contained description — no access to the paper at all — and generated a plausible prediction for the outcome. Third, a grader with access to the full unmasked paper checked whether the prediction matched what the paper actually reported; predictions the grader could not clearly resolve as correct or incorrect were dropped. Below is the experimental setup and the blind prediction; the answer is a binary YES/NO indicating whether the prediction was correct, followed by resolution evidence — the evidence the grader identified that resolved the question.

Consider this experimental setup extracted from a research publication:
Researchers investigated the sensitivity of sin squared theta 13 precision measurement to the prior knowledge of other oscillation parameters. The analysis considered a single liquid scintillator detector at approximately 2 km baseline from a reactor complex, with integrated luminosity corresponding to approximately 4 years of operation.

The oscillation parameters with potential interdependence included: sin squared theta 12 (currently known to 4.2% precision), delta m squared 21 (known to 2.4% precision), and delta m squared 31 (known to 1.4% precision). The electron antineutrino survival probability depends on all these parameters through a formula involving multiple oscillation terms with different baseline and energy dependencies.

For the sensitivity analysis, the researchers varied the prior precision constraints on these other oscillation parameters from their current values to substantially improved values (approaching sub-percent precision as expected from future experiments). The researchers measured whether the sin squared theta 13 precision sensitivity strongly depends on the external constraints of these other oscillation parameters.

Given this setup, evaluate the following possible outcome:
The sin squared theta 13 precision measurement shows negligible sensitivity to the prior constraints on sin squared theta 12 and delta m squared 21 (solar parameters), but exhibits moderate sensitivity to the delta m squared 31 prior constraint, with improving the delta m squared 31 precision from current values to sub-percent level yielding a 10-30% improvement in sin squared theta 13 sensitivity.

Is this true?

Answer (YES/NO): NO